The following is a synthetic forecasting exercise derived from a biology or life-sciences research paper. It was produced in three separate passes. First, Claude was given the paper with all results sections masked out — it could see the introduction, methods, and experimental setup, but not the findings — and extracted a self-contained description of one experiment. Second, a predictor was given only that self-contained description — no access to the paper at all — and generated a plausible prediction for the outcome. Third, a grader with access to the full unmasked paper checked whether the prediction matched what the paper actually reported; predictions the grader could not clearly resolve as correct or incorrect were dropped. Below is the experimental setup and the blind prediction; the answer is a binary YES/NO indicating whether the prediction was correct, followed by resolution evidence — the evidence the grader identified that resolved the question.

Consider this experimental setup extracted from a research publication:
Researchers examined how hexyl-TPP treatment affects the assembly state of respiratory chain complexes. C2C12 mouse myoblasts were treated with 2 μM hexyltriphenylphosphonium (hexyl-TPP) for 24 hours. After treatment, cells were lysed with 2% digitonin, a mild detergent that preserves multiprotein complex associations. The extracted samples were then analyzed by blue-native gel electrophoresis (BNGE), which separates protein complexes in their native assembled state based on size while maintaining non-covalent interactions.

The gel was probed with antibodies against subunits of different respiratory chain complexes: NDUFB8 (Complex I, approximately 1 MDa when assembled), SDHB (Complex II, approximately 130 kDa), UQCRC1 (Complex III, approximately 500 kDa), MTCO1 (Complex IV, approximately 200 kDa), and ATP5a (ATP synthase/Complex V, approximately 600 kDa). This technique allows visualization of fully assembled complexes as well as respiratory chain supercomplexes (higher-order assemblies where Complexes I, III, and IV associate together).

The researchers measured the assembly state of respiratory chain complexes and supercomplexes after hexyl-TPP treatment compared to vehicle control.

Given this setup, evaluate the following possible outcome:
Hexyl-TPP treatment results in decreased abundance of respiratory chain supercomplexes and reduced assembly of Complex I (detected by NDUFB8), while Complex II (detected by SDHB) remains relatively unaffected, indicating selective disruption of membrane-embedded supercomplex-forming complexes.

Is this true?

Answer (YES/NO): YES